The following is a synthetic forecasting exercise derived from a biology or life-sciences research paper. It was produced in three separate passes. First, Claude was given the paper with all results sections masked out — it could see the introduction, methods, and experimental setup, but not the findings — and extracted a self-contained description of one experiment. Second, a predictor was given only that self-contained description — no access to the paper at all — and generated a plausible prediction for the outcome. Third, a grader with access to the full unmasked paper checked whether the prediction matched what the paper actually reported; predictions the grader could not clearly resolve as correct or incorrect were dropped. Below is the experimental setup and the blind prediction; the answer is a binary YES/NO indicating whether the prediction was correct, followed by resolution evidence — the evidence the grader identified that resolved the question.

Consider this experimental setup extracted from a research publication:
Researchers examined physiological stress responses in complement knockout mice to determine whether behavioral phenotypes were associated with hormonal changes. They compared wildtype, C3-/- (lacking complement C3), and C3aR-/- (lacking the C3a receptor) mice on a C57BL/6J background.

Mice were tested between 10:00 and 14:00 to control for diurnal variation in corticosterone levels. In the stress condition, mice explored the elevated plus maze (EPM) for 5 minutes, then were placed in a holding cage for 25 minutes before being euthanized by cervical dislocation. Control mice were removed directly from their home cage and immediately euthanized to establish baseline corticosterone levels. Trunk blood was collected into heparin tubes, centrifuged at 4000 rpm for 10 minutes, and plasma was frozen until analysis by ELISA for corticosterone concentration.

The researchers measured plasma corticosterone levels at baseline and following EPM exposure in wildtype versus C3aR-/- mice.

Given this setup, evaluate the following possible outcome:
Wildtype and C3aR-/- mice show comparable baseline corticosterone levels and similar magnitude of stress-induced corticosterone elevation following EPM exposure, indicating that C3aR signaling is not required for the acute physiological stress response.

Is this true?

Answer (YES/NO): NO